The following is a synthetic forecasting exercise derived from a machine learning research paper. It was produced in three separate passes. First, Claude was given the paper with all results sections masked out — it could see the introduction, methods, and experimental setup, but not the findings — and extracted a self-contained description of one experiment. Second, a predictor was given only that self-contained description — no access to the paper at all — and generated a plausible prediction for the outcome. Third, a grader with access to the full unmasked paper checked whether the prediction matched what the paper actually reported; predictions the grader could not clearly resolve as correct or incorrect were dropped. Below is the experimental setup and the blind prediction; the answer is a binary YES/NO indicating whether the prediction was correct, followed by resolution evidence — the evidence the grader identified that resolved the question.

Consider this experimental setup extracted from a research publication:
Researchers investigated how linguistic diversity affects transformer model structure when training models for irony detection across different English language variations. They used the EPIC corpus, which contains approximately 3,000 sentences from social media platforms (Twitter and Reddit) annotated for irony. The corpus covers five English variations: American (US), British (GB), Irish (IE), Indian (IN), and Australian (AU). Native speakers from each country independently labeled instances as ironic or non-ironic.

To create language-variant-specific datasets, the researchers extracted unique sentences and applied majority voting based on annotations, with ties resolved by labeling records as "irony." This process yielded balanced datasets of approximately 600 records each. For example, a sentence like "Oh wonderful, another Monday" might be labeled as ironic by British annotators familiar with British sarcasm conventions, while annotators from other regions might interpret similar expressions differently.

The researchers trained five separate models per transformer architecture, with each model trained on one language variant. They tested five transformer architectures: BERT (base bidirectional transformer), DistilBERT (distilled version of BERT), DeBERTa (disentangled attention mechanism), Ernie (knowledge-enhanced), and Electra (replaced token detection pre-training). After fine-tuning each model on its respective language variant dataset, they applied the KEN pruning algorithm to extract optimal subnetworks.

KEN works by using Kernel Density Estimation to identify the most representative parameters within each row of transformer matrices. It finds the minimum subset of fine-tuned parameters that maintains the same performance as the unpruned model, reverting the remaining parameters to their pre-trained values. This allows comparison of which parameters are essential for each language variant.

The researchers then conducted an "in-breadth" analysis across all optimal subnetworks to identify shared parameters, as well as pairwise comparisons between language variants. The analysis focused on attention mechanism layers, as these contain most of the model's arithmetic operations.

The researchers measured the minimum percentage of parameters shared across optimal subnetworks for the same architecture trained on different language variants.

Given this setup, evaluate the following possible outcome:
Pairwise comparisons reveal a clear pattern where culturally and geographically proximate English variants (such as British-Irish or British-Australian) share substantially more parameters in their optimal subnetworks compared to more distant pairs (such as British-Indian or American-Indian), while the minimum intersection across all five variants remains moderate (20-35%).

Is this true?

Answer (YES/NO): NO